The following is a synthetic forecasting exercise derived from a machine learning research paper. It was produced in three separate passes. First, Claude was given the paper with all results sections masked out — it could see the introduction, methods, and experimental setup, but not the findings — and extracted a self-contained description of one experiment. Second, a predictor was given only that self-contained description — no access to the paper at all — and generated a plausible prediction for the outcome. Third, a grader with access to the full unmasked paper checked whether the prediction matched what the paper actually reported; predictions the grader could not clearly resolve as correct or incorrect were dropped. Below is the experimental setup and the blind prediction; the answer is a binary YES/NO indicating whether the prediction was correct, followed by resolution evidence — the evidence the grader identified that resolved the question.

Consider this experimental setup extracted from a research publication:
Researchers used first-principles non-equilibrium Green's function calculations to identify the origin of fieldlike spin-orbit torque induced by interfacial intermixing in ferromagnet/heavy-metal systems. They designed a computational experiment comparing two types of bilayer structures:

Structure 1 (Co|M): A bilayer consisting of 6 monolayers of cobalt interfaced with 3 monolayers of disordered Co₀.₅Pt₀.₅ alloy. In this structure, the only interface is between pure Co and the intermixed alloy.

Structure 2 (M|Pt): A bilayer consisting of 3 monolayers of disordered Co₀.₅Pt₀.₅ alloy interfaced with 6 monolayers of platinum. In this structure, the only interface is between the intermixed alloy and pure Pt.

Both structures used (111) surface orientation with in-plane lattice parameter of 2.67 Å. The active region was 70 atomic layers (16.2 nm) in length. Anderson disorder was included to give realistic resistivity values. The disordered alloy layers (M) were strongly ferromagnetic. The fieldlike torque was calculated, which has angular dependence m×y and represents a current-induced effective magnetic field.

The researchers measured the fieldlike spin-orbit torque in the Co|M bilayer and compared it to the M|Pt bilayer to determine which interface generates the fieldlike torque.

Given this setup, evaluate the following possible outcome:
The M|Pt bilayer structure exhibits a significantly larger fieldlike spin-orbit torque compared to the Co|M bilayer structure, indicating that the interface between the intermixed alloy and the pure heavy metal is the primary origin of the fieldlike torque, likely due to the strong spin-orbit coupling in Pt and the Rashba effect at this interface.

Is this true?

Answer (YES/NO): NO